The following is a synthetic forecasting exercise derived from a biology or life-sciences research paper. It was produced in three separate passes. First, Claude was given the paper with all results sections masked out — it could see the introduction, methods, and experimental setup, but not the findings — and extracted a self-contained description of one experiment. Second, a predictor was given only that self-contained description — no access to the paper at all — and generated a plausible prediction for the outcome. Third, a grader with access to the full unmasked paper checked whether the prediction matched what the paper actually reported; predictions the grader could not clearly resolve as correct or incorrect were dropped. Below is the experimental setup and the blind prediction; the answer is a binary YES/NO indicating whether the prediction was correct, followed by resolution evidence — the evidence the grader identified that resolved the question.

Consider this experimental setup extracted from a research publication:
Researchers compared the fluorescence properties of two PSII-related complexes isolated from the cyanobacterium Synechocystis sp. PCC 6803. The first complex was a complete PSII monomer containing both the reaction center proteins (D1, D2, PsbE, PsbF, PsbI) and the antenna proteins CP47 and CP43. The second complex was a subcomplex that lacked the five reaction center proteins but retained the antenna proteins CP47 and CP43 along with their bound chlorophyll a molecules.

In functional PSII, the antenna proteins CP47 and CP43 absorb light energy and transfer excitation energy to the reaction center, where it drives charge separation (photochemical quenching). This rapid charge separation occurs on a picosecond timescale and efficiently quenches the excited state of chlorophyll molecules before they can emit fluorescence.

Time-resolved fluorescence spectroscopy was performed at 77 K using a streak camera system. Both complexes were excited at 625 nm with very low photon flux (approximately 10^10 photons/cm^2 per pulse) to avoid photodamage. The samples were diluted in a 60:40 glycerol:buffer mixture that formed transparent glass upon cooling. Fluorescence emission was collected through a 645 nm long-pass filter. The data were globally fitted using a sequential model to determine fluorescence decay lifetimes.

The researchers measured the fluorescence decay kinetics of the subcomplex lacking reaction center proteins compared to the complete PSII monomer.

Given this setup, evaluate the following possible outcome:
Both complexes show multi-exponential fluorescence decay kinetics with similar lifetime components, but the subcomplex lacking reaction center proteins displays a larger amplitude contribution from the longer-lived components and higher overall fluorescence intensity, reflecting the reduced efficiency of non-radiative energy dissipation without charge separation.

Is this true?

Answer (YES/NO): NO